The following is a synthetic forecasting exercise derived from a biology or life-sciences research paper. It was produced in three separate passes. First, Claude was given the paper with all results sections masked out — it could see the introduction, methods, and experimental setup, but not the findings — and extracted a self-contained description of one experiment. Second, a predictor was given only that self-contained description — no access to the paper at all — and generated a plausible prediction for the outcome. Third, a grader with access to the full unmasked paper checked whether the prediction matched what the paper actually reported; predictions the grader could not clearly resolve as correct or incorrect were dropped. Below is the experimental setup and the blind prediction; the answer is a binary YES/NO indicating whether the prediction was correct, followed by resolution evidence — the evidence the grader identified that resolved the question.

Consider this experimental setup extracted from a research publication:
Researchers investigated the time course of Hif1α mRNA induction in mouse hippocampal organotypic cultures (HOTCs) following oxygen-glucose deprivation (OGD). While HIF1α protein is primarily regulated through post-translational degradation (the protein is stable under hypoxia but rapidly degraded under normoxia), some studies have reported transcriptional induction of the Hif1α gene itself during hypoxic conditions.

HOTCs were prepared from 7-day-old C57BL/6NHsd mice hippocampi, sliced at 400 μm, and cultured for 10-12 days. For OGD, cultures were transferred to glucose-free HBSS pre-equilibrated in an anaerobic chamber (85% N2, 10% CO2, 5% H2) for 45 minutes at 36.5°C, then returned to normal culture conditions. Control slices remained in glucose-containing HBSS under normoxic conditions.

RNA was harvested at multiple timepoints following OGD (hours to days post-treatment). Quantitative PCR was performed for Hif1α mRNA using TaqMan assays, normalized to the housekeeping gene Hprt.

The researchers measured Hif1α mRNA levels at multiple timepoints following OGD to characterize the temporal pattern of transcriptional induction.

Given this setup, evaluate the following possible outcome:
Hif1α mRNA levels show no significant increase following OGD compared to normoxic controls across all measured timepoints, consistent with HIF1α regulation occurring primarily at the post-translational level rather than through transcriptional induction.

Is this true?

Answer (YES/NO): NO